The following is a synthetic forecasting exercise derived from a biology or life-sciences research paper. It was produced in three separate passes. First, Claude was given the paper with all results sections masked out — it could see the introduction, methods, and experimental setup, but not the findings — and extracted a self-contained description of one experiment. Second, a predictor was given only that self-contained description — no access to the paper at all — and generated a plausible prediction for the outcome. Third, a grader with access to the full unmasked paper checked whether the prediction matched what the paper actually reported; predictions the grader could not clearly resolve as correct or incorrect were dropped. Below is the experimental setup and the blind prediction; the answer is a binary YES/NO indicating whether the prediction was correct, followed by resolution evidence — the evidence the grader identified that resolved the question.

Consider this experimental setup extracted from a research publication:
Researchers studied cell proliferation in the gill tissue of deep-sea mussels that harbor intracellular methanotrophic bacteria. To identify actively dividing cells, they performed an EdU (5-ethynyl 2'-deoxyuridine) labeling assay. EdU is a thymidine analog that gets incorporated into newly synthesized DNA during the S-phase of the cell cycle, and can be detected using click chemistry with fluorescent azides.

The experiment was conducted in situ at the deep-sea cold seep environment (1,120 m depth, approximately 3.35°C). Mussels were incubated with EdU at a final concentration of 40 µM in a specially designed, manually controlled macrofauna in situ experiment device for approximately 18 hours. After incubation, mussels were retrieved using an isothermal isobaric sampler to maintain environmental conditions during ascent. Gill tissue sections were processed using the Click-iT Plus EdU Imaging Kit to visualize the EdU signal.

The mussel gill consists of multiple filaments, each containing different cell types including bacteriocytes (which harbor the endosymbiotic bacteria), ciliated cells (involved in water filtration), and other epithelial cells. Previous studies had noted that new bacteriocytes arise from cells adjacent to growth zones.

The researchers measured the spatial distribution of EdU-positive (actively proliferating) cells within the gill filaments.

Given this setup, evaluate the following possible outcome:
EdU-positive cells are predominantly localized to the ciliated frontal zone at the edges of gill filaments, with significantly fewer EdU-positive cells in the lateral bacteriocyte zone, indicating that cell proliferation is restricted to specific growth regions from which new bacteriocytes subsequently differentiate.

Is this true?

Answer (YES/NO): NO